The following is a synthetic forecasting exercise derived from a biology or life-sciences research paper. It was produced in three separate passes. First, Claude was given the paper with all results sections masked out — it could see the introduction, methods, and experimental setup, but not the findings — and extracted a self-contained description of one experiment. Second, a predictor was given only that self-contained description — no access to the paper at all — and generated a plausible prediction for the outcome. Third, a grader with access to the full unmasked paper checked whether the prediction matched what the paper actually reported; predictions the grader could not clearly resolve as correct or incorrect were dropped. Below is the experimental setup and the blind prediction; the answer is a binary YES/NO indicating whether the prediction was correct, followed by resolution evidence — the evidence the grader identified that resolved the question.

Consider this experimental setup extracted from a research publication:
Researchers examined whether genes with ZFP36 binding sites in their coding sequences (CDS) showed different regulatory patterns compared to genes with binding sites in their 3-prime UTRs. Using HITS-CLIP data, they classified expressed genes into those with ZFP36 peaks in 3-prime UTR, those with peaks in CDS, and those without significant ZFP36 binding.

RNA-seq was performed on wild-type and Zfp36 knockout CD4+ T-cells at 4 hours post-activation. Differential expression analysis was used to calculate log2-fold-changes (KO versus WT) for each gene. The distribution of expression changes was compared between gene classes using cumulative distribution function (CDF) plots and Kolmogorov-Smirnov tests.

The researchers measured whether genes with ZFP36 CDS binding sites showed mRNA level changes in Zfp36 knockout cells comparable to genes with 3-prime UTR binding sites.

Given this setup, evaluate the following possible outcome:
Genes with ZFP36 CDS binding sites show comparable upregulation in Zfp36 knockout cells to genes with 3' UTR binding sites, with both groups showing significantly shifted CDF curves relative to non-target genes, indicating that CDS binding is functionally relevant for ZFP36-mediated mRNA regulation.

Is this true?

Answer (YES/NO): YES